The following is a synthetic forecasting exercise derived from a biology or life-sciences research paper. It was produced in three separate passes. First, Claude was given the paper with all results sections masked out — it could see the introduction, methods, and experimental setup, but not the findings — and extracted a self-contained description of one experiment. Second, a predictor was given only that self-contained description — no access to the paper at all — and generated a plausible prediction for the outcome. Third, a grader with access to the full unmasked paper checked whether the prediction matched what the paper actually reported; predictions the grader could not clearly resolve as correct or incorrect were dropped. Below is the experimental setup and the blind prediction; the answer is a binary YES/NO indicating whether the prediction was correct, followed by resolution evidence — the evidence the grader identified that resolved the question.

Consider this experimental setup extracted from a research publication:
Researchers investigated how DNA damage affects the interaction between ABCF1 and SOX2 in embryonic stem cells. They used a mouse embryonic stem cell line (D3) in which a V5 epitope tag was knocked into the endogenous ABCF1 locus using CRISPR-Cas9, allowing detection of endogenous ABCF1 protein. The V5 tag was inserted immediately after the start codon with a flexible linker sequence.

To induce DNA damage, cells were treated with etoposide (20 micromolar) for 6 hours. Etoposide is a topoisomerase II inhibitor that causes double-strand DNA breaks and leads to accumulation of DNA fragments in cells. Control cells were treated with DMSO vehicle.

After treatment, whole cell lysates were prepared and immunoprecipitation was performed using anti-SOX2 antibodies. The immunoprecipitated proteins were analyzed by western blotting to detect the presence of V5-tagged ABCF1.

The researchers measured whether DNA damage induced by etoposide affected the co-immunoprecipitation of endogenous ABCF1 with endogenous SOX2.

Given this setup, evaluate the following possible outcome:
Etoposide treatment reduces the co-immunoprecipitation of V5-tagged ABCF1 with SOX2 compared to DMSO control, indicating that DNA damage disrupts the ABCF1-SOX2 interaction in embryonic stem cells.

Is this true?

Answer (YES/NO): YES